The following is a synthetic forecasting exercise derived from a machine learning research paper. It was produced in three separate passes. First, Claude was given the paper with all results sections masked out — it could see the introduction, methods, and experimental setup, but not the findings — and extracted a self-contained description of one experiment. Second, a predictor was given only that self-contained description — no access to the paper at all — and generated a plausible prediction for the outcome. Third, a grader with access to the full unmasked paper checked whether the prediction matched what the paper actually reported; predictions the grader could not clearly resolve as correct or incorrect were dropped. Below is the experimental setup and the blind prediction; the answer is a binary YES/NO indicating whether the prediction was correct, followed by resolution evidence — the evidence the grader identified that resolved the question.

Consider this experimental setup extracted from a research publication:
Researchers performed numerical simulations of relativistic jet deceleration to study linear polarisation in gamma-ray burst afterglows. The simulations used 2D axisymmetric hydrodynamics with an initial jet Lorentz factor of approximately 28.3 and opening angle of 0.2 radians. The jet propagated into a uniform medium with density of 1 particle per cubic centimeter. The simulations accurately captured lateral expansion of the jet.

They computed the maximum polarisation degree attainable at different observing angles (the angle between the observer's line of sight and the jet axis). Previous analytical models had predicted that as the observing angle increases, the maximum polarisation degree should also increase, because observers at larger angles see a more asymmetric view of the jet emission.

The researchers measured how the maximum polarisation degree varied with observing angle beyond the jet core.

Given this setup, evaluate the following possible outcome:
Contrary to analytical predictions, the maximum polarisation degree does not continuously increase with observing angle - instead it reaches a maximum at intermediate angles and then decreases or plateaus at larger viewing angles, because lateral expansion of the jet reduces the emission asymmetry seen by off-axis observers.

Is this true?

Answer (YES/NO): YES